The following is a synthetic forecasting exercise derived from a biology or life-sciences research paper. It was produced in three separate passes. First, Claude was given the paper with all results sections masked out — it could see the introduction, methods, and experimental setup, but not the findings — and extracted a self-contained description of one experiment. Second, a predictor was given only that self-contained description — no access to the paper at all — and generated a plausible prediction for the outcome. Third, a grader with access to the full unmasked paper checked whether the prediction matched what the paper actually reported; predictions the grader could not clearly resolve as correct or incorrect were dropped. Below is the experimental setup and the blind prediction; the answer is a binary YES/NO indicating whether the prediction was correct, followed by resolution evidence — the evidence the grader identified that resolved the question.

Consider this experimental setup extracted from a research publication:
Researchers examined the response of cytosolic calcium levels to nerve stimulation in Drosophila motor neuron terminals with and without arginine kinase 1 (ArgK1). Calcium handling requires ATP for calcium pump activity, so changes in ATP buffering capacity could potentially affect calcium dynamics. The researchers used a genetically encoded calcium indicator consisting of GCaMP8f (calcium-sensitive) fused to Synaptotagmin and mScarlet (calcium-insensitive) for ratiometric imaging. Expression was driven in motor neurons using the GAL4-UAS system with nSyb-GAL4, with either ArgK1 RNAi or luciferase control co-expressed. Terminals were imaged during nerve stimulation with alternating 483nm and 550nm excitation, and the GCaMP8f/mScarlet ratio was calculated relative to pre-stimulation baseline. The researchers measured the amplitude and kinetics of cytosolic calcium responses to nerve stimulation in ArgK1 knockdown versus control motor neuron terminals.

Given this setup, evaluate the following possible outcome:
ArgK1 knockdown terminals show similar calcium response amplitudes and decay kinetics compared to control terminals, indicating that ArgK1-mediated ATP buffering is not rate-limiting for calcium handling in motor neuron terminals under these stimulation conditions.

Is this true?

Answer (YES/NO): YES